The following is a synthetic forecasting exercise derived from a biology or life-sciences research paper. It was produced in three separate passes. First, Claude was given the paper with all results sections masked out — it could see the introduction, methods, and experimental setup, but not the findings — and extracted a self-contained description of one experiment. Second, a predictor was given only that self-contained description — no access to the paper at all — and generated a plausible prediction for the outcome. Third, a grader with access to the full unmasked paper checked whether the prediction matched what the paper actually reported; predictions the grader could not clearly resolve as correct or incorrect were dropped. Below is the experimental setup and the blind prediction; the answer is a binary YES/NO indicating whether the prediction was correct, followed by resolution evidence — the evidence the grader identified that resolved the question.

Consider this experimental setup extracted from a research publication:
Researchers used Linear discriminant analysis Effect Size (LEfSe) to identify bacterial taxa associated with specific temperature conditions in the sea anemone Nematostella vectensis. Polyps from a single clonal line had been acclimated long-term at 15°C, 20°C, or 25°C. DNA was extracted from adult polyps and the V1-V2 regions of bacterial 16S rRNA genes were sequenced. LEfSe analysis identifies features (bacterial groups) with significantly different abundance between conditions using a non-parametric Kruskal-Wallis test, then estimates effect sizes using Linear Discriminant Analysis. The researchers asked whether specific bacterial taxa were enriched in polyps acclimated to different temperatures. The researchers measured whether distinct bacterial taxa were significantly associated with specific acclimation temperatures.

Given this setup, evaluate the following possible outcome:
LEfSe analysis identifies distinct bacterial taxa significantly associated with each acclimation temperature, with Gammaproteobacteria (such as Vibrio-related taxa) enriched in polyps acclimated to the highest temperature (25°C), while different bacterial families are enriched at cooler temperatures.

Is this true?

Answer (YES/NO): NO